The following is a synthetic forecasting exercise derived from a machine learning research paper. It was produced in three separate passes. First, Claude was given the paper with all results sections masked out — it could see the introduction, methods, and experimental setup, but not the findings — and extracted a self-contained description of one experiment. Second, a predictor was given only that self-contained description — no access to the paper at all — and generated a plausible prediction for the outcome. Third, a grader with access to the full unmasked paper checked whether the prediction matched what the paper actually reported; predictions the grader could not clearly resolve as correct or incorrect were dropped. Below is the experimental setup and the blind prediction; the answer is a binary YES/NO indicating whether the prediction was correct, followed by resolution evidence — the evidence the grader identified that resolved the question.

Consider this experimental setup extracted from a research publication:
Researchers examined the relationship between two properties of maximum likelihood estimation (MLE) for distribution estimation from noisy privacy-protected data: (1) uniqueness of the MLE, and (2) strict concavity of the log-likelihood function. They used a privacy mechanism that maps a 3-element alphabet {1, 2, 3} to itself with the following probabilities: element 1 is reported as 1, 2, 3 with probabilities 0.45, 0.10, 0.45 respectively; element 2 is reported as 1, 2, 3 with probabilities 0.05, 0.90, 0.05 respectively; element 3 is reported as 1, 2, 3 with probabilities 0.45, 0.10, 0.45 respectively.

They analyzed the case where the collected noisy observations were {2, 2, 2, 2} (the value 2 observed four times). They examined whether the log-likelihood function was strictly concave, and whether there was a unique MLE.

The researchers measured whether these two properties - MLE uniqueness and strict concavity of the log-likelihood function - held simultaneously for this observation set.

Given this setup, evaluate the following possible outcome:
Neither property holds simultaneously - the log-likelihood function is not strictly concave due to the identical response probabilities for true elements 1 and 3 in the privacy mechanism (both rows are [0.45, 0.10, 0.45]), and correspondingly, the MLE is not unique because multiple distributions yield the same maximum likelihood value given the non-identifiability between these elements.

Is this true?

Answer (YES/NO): NO